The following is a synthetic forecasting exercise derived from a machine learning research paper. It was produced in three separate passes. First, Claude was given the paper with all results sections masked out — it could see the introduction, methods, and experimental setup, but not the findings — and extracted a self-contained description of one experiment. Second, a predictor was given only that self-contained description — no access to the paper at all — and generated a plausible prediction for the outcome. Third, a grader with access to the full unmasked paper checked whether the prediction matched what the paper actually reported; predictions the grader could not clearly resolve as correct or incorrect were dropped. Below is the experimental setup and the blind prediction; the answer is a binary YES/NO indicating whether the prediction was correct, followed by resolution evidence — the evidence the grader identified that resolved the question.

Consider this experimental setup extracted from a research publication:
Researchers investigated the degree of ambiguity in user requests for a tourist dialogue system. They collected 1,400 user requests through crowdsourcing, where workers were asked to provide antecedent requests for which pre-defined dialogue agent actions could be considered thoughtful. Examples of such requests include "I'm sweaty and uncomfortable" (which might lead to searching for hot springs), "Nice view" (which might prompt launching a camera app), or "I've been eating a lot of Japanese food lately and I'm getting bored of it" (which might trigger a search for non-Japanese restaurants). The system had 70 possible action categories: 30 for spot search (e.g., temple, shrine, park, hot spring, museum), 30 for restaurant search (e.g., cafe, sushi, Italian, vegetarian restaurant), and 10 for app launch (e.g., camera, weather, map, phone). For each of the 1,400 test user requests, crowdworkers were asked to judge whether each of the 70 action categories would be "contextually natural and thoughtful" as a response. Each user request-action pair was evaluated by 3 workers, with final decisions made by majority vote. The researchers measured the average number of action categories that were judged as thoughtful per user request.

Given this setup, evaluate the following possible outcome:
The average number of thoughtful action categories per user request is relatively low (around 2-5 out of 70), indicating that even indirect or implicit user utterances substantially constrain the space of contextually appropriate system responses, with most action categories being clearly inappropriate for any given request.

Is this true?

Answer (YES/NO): NO